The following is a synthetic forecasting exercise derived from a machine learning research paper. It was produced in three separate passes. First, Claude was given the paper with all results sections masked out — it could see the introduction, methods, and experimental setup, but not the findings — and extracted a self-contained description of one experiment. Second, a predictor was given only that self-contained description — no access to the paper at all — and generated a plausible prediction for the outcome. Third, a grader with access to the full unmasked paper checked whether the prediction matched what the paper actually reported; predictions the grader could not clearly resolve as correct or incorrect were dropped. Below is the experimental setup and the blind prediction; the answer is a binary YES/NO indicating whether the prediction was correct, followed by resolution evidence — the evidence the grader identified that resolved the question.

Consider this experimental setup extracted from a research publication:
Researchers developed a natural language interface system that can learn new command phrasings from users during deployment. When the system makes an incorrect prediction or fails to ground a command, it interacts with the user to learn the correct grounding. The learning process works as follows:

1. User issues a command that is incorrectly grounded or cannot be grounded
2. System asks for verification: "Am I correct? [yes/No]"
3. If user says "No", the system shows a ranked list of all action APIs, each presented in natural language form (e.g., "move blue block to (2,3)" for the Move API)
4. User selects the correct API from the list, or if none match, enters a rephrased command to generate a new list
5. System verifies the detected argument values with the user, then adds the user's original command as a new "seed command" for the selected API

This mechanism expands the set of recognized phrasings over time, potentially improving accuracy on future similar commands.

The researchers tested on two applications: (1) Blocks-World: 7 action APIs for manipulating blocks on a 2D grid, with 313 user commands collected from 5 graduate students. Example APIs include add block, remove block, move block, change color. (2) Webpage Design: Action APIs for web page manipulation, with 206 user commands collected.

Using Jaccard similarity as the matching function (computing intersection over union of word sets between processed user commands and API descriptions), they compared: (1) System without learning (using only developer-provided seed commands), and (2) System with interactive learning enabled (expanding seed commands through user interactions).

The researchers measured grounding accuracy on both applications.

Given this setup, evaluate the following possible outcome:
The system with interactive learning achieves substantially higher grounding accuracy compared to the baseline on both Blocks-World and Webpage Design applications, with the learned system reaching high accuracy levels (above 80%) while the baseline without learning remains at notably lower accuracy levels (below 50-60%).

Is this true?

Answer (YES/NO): NO